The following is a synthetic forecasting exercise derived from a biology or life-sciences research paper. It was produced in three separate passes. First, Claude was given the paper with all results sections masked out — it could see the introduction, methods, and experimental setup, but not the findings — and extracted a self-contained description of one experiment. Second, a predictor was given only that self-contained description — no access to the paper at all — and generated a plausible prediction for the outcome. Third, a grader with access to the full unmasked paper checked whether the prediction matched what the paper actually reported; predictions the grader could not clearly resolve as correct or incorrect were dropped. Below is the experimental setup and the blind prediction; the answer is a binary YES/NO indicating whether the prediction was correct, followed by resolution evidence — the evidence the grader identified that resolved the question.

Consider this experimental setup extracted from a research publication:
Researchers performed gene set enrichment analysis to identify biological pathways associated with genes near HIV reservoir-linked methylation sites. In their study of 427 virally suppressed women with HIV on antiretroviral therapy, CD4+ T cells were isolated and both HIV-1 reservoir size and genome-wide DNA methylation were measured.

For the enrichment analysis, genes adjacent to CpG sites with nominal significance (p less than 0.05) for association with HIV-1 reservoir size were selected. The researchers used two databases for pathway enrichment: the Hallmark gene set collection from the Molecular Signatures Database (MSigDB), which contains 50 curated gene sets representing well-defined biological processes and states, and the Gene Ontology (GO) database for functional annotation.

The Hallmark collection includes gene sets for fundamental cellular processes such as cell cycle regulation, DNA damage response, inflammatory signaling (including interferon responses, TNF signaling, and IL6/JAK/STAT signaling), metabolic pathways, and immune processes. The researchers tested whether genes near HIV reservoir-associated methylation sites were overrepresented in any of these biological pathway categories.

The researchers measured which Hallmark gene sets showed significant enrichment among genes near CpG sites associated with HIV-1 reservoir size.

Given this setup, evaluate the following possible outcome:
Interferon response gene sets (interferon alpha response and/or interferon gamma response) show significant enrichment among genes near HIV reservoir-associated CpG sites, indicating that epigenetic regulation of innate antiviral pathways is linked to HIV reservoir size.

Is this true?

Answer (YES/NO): YES